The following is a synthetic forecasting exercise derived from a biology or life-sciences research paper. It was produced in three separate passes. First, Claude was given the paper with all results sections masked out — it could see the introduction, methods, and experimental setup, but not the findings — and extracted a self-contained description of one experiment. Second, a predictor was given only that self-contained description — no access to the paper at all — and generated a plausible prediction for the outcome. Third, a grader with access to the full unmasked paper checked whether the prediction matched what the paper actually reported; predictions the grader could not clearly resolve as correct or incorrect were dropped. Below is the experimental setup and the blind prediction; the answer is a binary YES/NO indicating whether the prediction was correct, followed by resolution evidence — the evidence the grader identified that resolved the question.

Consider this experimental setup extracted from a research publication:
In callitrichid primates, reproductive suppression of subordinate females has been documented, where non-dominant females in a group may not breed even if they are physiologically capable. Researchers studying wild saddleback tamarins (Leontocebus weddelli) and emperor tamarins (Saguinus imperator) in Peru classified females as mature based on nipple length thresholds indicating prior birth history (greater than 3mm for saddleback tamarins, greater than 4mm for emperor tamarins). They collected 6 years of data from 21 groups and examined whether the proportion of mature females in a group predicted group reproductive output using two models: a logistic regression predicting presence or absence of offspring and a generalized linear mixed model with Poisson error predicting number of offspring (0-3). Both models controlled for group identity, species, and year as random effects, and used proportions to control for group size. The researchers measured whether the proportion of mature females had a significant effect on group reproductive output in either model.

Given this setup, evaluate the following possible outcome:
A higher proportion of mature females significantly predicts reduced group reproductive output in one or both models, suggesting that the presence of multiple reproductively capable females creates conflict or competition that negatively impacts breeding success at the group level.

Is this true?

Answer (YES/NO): NO